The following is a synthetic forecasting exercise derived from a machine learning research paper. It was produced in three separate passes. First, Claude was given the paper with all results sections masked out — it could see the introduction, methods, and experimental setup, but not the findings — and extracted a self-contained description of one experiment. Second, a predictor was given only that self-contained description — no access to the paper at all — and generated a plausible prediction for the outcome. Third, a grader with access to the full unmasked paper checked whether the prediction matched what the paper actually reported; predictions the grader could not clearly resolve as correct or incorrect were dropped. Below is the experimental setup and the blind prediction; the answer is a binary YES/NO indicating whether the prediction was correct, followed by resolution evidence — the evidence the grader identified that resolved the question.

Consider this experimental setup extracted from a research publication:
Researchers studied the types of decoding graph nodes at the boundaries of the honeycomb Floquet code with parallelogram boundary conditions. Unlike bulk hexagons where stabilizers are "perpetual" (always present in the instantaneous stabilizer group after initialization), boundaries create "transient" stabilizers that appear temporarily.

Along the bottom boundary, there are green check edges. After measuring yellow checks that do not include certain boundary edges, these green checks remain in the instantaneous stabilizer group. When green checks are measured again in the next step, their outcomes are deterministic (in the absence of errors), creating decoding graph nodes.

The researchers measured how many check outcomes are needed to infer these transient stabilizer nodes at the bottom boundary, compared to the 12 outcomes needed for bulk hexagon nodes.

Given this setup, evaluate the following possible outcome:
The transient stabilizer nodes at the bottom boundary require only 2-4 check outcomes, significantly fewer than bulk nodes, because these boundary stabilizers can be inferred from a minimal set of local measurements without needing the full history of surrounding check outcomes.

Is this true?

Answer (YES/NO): YES